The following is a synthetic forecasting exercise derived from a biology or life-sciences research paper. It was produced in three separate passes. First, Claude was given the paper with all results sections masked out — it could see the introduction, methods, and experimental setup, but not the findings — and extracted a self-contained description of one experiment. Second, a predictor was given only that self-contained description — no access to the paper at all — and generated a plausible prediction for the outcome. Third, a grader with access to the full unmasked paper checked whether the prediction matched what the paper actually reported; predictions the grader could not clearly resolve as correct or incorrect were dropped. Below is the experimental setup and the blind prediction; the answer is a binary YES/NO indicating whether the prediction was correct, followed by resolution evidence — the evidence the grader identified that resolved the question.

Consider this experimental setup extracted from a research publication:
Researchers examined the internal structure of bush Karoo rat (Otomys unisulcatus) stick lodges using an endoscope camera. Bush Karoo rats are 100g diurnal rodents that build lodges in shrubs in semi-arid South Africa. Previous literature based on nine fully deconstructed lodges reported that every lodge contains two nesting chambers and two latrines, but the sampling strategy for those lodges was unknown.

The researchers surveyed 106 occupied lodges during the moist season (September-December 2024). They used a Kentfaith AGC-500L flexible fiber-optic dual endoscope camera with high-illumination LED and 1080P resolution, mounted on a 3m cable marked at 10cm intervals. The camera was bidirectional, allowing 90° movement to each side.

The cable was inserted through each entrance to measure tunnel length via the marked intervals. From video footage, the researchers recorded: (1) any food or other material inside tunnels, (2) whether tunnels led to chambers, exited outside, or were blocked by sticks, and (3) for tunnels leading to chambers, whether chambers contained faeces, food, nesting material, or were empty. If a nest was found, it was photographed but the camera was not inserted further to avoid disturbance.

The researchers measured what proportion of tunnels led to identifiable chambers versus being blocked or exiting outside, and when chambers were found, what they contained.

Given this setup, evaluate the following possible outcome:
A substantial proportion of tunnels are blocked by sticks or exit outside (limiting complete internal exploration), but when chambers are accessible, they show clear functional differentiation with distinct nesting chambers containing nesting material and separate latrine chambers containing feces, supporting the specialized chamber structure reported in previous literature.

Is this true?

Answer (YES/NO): NO